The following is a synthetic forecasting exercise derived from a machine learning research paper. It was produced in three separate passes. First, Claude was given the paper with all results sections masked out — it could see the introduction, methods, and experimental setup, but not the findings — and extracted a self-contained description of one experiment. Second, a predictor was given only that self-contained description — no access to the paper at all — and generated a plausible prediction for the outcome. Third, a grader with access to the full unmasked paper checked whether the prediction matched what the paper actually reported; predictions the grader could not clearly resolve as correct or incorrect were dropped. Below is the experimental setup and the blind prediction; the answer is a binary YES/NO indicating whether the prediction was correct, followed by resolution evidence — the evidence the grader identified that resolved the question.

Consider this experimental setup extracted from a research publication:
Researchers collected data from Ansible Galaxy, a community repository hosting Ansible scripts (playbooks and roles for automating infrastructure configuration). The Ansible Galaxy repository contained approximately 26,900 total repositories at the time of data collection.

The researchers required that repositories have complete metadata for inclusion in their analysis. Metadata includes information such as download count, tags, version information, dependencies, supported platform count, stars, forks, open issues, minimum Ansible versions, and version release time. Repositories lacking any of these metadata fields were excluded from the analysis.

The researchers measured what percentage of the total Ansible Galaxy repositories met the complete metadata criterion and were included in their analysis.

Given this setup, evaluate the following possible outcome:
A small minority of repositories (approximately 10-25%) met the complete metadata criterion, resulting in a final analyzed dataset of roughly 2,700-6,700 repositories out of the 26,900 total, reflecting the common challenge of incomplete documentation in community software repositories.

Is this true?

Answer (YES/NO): NO